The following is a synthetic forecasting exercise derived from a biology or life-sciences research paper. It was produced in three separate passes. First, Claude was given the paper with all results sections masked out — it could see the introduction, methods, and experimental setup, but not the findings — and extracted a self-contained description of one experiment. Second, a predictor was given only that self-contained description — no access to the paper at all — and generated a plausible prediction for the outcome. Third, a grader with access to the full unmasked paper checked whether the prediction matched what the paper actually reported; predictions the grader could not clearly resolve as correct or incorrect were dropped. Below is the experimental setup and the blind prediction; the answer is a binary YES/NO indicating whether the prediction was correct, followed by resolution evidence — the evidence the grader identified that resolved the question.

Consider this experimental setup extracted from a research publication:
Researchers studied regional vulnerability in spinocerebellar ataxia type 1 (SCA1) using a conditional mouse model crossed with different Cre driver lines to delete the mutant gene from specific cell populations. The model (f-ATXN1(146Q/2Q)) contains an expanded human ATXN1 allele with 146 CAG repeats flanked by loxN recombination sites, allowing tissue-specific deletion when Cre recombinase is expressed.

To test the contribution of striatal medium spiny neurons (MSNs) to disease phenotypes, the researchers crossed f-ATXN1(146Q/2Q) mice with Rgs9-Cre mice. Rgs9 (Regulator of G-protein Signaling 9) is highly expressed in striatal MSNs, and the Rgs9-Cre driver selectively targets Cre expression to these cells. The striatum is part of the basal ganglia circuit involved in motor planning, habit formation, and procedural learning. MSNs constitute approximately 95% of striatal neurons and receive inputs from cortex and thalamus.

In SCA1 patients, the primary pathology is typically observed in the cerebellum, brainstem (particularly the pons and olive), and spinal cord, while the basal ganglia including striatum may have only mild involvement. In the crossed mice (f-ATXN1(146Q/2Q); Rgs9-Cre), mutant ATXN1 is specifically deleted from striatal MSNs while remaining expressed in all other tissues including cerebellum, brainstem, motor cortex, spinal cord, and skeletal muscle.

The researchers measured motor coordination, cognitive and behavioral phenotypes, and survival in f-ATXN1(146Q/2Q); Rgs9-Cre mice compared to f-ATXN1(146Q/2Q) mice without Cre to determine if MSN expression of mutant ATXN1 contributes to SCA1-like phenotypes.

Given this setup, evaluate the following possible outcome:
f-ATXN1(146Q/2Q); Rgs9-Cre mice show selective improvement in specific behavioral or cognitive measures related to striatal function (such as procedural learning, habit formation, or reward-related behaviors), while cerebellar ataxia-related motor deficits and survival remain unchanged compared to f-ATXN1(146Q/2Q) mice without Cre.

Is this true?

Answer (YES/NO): NO